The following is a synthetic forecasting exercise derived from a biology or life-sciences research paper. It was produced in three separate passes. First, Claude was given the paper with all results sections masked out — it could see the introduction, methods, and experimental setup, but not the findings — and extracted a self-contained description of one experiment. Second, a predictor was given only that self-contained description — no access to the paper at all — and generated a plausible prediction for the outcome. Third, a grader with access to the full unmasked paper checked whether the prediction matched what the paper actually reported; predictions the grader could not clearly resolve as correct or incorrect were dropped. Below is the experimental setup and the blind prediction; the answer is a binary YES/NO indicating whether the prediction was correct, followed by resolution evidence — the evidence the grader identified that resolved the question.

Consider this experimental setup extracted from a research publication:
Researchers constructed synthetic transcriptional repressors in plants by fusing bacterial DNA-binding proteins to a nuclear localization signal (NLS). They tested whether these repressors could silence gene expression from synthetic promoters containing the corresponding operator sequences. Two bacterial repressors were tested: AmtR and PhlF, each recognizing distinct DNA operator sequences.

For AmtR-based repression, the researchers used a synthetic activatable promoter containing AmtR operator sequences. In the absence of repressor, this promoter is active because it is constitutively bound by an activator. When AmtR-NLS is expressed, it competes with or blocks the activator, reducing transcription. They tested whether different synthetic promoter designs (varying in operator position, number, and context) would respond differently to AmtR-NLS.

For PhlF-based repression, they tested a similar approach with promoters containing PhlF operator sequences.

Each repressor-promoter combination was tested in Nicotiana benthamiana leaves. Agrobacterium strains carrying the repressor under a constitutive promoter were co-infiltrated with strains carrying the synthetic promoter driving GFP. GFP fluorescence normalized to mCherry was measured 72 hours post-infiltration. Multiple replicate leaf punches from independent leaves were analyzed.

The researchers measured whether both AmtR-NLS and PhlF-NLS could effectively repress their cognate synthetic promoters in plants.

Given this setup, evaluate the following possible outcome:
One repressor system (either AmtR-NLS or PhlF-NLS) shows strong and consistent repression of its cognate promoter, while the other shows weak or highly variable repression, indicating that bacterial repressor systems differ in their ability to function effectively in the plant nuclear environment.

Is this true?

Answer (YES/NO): NO